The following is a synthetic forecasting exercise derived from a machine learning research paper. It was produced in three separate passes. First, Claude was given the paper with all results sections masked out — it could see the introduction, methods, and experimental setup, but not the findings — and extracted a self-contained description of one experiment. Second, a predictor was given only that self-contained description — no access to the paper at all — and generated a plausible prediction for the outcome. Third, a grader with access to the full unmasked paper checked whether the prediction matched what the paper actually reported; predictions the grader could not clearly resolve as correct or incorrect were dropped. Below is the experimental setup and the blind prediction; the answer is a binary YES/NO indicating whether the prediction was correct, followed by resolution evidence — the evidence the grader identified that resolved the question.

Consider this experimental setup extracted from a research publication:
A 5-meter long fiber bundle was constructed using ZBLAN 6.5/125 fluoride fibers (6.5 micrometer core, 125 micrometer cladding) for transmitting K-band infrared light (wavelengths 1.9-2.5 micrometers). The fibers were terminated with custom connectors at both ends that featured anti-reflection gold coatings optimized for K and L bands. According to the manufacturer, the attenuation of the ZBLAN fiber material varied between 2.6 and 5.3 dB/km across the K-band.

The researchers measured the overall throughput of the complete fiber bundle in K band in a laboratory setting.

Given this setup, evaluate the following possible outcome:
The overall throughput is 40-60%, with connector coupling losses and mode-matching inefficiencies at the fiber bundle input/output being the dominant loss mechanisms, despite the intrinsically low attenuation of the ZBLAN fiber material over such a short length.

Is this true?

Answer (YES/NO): NO